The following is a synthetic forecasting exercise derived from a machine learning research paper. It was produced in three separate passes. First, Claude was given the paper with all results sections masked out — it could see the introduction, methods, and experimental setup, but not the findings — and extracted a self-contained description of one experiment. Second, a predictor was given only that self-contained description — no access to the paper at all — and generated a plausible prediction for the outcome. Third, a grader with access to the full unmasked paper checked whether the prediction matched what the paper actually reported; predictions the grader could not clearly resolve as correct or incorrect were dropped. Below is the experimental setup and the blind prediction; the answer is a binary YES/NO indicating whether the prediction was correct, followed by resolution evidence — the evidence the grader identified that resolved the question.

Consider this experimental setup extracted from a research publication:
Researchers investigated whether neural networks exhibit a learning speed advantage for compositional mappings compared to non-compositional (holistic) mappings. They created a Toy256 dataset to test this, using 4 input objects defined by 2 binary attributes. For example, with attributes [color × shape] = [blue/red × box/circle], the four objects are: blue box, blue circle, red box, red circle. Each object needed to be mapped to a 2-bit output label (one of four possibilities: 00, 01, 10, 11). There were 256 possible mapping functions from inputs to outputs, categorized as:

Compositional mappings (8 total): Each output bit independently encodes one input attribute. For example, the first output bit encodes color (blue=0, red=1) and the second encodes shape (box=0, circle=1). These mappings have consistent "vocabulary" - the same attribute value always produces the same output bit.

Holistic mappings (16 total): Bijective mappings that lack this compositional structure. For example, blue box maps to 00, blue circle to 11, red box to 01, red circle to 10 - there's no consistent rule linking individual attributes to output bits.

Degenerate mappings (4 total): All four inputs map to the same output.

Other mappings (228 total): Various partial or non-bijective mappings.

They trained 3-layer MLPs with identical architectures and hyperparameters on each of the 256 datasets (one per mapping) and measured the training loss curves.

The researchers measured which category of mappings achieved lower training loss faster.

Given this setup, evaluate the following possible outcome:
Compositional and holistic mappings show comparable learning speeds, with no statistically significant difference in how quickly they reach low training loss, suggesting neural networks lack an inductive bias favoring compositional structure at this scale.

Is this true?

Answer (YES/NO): NO